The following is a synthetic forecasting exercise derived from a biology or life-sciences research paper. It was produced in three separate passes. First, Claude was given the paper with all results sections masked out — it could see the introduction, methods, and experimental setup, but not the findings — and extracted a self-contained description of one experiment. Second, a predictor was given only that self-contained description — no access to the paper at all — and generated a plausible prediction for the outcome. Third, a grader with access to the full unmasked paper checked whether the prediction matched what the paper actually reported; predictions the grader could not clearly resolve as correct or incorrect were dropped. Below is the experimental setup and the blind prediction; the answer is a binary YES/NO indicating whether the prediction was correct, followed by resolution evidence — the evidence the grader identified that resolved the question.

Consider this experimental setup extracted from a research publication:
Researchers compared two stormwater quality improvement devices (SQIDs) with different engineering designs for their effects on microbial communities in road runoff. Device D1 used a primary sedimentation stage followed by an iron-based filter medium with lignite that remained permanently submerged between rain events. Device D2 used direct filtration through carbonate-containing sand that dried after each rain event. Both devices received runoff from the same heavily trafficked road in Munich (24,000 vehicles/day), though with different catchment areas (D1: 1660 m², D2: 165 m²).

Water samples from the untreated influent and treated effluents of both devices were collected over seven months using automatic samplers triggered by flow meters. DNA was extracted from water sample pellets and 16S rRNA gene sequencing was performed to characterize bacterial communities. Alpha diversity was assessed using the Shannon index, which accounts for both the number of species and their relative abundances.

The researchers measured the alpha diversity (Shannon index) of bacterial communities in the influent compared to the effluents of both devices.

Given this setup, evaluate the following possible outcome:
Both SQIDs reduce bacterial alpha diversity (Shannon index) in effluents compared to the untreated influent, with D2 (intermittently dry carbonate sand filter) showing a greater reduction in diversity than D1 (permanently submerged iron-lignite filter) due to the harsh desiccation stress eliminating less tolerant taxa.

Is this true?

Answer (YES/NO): NO